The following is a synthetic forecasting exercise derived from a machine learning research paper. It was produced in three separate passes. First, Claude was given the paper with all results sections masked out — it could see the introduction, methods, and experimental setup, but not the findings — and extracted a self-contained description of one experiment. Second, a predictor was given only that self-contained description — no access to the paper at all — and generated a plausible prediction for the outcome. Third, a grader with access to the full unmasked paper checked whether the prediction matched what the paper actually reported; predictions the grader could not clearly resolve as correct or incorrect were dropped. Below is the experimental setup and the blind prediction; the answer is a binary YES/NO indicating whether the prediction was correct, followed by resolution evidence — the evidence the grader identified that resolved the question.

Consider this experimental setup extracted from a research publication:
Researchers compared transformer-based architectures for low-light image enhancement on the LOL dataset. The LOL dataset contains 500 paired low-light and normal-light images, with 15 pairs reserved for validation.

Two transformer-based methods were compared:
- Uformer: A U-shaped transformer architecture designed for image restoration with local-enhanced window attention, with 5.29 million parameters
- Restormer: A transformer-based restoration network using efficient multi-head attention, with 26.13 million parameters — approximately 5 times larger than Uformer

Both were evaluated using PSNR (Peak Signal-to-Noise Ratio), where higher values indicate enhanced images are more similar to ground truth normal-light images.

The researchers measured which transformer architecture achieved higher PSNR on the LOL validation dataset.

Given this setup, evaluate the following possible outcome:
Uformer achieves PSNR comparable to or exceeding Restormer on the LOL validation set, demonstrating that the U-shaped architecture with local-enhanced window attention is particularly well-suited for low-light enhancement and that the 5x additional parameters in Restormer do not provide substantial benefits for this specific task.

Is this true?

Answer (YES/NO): NO